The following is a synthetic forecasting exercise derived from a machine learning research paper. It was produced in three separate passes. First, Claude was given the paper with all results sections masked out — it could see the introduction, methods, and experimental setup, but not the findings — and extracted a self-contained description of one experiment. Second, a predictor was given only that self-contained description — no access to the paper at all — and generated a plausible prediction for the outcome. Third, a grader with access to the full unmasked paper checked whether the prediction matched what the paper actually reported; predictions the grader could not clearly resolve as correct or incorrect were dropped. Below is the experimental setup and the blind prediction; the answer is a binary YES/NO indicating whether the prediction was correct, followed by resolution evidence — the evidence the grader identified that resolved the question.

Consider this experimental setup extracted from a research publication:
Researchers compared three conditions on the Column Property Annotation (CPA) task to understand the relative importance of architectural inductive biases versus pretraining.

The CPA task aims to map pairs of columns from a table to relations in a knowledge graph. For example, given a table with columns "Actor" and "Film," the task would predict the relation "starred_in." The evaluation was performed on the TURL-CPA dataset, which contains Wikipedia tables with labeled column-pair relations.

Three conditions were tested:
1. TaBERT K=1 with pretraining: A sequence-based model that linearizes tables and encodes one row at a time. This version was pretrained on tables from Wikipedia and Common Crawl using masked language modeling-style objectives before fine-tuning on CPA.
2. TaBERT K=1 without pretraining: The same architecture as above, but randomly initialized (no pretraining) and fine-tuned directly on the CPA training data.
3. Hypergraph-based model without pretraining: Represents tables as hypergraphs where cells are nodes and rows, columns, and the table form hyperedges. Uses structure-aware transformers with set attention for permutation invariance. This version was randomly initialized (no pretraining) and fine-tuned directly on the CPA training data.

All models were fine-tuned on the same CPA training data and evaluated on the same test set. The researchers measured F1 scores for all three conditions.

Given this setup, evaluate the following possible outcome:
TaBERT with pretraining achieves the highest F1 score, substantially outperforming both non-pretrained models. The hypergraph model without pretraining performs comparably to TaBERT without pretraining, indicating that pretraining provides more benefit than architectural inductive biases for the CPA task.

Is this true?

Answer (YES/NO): NO